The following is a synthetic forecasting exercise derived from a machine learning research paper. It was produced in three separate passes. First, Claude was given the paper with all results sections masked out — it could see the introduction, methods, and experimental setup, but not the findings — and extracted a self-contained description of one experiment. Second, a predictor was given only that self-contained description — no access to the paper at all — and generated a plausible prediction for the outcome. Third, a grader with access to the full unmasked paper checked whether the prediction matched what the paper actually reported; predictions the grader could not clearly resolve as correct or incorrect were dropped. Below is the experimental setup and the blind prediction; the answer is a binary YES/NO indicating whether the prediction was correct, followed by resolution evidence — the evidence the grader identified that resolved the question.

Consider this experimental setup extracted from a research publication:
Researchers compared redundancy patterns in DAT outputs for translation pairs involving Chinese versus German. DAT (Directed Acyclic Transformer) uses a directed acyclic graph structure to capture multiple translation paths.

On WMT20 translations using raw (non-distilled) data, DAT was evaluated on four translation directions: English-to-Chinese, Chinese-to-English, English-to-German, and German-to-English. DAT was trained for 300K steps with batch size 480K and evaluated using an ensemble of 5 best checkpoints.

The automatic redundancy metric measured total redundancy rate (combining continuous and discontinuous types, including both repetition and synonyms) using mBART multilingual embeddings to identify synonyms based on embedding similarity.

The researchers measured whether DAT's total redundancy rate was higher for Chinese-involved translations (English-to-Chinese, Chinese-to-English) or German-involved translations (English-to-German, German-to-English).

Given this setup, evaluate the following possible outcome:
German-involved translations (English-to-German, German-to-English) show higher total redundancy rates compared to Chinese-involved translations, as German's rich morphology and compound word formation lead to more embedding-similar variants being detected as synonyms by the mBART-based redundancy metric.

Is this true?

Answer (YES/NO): NO